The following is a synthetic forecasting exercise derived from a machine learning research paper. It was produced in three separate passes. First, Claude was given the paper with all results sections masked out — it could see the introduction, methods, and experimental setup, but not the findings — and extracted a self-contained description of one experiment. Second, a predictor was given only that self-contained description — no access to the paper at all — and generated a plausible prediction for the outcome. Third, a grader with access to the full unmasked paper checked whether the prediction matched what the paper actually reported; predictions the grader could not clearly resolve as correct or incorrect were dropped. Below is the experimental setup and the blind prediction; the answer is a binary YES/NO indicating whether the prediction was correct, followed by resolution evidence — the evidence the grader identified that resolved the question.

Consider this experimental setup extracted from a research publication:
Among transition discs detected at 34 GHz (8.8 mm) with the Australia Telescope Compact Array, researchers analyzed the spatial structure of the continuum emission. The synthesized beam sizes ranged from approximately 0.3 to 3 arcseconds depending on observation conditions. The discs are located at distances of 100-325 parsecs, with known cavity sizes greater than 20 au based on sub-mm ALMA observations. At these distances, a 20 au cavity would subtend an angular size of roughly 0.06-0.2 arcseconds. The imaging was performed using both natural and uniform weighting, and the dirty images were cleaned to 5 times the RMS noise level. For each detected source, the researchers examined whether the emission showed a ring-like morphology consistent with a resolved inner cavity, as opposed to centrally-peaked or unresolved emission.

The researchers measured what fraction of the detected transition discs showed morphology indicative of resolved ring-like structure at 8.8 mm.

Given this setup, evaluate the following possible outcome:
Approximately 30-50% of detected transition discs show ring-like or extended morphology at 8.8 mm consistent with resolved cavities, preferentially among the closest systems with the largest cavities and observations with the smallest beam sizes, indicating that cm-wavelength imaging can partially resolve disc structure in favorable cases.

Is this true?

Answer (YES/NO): NO